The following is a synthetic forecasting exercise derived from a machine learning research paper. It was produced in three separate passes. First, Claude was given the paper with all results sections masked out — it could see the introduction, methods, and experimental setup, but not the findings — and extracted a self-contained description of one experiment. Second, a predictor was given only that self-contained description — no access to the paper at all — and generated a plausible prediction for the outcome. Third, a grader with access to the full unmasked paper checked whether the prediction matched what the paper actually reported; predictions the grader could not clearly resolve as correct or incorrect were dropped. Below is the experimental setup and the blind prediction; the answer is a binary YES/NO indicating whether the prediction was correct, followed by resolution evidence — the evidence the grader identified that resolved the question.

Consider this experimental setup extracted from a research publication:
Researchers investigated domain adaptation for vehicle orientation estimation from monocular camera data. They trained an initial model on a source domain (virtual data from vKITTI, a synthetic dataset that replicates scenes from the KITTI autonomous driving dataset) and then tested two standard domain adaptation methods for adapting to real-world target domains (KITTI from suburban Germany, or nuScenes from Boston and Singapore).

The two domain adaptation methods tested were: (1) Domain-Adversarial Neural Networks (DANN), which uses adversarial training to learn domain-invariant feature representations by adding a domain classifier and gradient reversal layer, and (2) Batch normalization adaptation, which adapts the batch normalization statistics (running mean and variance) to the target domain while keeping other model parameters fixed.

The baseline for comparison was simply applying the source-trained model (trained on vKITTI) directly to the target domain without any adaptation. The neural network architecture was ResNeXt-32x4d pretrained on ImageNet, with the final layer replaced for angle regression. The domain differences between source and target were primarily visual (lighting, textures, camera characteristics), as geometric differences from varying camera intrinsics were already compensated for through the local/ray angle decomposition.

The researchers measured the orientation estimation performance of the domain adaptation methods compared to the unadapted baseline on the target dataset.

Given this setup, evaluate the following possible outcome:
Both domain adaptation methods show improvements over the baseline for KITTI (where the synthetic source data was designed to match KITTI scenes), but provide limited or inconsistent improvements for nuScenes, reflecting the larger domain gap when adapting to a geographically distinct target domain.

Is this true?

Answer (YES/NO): NO